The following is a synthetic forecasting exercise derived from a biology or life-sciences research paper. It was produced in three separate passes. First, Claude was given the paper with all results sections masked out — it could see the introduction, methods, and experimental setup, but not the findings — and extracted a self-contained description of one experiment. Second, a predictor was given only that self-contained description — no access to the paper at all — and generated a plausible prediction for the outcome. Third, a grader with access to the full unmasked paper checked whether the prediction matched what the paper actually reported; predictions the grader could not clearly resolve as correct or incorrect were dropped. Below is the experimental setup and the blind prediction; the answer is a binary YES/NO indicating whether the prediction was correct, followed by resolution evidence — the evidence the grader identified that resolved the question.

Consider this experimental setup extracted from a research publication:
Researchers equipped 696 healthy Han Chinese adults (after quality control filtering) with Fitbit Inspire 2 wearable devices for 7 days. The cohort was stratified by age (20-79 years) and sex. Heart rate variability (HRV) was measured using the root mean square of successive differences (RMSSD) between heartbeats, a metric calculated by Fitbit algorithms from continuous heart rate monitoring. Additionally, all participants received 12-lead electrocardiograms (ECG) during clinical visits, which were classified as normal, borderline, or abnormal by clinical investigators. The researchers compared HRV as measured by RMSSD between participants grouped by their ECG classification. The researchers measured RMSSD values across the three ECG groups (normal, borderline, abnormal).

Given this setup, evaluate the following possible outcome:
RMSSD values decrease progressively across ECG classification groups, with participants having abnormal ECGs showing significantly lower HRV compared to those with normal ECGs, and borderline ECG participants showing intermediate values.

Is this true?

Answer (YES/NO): NO